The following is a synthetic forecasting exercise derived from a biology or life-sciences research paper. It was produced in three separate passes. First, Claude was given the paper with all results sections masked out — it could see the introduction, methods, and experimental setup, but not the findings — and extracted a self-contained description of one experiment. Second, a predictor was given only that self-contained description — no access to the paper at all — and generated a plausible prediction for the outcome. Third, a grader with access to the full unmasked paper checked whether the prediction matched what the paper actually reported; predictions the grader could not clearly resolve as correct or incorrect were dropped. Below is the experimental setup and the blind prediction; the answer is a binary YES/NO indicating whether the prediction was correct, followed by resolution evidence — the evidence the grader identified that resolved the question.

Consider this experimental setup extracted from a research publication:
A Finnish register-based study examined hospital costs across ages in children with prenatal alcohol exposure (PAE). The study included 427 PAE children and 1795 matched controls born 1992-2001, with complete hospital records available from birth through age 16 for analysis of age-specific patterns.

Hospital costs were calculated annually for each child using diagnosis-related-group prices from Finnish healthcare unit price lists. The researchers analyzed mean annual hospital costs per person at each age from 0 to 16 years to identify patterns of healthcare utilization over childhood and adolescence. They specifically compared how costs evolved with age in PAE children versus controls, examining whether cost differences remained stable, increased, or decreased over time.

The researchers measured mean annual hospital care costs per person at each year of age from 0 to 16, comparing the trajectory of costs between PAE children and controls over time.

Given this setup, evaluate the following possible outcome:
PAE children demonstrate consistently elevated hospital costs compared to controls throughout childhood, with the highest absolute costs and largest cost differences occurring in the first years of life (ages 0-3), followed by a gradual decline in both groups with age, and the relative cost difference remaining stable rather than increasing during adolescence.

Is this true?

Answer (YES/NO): NO